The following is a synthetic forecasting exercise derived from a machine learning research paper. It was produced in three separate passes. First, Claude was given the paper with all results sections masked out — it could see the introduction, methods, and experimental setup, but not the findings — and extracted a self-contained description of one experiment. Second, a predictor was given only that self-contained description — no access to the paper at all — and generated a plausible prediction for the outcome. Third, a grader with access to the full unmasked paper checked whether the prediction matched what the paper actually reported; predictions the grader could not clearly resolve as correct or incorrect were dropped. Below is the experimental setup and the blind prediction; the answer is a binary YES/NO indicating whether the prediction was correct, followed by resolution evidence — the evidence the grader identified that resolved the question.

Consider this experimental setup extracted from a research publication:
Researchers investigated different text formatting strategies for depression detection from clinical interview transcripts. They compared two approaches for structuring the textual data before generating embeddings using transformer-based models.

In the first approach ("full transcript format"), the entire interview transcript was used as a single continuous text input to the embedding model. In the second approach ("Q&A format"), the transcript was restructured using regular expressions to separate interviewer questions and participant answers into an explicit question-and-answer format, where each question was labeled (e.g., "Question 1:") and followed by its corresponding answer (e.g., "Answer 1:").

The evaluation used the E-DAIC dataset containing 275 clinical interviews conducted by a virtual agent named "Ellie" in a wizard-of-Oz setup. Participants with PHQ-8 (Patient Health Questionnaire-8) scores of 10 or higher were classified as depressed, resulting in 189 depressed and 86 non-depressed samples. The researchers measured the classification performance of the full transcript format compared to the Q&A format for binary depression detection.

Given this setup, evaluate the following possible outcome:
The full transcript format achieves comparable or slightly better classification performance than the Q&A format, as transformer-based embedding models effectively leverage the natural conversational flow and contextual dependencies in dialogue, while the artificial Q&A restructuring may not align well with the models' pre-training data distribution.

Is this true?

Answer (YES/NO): NO